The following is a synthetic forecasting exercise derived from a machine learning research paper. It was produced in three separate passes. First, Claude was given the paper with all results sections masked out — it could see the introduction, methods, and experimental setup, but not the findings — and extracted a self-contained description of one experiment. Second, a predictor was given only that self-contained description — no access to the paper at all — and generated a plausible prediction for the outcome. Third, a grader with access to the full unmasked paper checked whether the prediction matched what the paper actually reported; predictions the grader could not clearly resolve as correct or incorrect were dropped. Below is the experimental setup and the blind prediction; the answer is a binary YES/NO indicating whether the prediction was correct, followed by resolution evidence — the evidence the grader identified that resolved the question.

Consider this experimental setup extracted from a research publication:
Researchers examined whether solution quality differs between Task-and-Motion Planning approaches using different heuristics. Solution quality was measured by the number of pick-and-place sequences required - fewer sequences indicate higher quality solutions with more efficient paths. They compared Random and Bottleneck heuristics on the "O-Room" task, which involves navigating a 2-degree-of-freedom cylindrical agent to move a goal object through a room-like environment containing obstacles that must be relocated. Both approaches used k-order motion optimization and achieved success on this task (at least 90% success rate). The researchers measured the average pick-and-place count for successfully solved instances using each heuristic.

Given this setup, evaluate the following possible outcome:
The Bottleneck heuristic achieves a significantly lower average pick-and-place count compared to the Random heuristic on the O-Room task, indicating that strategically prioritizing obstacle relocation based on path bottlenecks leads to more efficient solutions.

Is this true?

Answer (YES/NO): NO